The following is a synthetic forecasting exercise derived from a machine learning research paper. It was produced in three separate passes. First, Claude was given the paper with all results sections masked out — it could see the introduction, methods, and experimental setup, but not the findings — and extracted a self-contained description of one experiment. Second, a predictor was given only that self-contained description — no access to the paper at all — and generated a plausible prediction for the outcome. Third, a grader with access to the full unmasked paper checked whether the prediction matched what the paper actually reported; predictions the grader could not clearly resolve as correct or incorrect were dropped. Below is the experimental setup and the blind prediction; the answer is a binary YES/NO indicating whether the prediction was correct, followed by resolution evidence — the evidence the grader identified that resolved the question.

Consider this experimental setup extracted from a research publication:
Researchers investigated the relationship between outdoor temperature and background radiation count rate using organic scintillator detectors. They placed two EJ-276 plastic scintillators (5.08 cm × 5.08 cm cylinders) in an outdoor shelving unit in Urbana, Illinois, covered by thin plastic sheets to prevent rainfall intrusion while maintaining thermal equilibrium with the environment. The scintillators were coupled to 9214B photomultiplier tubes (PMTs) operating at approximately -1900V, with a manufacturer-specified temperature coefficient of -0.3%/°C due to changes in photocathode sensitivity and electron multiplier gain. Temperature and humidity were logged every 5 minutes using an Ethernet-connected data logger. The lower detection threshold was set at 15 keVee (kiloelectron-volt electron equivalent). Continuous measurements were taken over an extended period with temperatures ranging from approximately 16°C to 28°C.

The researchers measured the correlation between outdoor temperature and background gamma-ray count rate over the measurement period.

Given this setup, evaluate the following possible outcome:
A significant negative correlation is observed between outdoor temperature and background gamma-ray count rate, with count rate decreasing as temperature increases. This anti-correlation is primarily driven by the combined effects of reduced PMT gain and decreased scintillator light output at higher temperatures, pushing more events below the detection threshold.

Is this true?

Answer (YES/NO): NO